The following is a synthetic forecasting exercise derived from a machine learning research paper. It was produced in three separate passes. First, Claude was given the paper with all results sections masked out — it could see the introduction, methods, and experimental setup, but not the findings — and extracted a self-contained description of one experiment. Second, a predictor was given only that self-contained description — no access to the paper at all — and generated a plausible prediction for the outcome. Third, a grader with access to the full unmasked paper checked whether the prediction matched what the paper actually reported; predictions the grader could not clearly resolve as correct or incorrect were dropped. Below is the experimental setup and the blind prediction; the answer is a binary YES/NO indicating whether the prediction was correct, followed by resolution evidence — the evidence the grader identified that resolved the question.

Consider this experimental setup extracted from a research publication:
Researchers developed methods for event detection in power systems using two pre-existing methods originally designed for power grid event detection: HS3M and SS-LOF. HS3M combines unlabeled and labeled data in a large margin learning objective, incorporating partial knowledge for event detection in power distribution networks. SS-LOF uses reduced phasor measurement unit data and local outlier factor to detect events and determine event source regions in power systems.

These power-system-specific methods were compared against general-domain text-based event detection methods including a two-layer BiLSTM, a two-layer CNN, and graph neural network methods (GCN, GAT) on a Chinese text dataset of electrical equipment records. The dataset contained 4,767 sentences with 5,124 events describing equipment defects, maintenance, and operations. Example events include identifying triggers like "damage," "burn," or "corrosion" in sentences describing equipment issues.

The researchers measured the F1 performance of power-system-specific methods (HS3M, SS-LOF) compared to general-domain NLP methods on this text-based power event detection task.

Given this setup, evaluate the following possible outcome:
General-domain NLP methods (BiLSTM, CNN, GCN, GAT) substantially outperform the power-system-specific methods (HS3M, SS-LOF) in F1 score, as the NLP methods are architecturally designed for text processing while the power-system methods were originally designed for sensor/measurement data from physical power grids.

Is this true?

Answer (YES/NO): NO